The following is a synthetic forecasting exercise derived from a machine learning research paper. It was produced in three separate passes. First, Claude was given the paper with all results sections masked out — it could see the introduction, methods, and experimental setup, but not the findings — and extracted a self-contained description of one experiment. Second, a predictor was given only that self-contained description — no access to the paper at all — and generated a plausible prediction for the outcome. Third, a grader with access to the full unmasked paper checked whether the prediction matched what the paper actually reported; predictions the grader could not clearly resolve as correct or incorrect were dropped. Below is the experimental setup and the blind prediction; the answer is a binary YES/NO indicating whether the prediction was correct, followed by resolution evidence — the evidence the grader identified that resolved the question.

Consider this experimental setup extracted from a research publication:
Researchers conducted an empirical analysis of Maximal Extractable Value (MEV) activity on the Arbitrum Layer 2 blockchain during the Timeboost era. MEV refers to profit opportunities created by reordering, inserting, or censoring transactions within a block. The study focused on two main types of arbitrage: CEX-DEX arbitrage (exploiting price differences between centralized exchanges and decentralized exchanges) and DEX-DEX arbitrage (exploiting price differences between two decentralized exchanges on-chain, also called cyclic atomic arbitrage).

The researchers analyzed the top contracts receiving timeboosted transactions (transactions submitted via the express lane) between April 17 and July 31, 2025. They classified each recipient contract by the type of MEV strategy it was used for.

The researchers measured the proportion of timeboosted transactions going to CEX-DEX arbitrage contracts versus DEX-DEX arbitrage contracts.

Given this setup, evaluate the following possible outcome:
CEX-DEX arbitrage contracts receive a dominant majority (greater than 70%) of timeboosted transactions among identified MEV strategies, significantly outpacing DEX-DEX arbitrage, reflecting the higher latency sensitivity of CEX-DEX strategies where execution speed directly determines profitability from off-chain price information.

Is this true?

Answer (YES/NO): YES